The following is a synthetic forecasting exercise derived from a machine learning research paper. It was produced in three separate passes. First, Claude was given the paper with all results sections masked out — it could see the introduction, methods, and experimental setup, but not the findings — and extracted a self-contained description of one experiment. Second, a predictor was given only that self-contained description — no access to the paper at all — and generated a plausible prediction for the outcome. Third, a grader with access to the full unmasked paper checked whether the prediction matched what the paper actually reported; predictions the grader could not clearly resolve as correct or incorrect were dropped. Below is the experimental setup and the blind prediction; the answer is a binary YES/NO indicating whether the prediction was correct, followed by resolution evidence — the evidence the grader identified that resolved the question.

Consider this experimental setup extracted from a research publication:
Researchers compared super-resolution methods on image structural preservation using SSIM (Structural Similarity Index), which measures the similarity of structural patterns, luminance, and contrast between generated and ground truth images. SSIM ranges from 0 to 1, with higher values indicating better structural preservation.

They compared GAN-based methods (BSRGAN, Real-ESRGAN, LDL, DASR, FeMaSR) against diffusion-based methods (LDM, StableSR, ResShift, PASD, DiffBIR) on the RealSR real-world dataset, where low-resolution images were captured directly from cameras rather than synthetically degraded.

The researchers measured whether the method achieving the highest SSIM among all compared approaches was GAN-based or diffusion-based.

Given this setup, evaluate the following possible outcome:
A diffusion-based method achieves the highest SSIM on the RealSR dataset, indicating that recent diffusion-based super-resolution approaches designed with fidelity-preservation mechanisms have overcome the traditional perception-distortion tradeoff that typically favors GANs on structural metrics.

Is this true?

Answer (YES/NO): NO